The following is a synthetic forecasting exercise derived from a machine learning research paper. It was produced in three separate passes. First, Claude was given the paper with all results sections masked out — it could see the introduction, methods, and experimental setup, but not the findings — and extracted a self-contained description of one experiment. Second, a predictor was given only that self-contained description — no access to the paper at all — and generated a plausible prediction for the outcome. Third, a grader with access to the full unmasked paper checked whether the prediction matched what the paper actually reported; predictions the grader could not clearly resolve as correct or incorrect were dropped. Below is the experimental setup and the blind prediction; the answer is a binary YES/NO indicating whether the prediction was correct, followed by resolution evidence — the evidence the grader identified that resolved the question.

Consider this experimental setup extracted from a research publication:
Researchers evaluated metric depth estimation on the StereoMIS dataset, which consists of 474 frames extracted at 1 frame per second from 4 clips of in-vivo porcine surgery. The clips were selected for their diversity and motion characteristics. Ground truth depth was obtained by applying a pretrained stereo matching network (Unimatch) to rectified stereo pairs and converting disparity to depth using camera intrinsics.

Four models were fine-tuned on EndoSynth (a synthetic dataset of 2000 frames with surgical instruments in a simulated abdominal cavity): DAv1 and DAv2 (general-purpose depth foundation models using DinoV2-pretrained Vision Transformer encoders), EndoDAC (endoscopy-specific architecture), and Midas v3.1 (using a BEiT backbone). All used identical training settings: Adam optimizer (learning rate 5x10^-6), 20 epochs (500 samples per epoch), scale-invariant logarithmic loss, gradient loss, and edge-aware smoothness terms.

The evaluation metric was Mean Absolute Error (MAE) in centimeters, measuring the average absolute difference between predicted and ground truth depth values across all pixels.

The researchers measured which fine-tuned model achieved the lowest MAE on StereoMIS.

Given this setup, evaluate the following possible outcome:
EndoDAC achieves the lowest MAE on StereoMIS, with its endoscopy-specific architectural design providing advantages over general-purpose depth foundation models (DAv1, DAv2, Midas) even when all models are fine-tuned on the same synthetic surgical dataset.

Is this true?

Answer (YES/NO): NO